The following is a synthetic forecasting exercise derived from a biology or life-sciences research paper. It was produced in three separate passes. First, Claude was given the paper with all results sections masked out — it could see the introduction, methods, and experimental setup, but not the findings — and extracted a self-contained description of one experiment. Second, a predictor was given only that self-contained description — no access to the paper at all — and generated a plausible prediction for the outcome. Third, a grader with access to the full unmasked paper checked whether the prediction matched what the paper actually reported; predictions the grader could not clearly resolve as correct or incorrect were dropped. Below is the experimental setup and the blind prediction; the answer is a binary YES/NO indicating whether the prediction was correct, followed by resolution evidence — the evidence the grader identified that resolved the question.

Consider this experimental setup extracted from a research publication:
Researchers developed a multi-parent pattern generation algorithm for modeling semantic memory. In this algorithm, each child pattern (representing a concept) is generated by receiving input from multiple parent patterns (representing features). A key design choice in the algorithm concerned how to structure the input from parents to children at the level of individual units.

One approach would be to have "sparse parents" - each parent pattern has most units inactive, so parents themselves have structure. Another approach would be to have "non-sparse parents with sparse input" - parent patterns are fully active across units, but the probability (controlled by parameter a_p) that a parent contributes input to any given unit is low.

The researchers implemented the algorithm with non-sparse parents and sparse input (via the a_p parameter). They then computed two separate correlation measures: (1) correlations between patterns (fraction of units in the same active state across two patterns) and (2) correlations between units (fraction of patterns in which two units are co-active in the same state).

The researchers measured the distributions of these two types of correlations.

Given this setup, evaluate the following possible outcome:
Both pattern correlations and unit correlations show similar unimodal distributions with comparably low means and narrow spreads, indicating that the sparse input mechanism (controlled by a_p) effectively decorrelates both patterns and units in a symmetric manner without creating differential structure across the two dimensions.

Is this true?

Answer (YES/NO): NO